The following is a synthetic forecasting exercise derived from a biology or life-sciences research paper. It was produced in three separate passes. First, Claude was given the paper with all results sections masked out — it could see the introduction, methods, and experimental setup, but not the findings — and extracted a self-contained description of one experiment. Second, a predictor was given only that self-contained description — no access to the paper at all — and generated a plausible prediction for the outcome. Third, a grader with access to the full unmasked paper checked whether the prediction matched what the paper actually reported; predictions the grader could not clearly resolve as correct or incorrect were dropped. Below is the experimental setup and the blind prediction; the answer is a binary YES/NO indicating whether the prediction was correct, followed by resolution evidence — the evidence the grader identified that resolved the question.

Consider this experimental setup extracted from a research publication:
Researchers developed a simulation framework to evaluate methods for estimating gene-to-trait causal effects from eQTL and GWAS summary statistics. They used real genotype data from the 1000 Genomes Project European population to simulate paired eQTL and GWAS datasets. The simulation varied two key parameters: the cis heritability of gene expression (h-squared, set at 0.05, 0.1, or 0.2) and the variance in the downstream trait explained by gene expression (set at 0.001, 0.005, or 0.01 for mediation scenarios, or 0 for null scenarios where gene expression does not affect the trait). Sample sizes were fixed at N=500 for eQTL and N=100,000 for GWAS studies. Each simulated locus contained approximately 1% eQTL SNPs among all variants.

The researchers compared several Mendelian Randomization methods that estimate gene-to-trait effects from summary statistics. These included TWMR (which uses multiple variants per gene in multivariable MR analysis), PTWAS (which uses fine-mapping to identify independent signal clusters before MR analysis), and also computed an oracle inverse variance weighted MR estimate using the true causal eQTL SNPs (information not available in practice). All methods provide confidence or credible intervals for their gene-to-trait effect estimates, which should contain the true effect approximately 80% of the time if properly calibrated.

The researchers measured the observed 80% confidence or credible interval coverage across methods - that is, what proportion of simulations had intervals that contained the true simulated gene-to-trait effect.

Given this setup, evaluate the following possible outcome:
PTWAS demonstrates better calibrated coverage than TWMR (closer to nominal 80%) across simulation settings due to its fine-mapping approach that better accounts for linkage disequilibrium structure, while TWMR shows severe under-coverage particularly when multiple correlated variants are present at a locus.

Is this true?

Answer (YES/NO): NO